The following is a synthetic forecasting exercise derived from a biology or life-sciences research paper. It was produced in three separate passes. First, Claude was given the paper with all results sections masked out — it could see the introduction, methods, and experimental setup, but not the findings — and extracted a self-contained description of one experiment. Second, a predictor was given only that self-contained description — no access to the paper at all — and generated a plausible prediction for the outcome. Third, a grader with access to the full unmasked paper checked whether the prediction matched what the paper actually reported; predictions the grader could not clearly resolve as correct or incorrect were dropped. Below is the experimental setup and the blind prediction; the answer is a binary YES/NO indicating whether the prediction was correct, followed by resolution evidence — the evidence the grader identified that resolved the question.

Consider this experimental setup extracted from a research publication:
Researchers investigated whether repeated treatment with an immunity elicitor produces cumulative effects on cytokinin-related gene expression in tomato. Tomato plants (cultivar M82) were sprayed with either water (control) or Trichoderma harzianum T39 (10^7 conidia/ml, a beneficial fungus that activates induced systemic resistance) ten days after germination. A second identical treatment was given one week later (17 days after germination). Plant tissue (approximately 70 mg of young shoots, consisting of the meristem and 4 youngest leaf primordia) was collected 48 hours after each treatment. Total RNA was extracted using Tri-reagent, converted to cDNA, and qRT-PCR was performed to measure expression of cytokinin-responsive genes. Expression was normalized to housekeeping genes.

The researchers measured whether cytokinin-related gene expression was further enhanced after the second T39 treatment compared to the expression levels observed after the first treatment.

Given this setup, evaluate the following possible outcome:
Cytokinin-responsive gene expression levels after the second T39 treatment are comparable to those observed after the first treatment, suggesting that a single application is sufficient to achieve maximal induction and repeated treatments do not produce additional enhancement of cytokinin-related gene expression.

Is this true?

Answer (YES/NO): NO